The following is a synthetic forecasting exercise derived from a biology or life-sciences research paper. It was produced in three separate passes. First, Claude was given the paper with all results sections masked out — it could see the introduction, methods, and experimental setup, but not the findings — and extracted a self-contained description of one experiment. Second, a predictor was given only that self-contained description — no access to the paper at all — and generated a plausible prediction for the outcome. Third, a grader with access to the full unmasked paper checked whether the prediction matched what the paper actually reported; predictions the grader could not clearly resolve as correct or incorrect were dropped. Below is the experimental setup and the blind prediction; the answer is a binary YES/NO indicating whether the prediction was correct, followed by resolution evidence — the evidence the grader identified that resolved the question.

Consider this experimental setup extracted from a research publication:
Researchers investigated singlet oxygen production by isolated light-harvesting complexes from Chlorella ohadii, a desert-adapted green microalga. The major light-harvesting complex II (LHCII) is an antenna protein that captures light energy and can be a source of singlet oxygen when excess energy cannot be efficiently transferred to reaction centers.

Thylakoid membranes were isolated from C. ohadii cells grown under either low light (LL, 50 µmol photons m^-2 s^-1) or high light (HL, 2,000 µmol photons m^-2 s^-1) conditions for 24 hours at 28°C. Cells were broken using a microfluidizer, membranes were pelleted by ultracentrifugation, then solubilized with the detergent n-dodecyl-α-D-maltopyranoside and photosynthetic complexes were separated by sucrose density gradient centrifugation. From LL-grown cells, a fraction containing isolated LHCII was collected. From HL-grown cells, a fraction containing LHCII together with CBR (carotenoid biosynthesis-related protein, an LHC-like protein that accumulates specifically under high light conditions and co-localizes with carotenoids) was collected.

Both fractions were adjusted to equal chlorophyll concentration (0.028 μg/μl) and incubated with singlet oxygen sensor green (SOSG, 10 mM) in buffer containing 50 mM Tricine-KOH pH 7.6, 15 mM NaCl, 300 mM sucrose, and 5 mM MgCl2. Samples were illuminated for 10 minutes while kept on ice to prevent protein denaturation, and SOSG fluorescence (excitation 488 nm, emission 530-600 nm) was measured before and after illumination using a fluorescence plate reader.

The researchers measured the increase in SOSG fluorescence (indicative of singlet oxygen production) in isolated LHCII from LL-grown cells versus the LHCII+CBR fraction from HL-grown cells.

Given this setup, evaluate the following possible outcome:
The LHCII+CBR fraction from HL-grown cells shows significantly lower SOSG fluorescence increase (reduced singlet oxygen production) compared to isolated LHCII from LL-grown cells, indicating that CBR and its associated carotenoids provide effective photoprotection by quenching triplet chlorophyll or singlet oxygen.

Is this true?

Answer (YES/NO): YES